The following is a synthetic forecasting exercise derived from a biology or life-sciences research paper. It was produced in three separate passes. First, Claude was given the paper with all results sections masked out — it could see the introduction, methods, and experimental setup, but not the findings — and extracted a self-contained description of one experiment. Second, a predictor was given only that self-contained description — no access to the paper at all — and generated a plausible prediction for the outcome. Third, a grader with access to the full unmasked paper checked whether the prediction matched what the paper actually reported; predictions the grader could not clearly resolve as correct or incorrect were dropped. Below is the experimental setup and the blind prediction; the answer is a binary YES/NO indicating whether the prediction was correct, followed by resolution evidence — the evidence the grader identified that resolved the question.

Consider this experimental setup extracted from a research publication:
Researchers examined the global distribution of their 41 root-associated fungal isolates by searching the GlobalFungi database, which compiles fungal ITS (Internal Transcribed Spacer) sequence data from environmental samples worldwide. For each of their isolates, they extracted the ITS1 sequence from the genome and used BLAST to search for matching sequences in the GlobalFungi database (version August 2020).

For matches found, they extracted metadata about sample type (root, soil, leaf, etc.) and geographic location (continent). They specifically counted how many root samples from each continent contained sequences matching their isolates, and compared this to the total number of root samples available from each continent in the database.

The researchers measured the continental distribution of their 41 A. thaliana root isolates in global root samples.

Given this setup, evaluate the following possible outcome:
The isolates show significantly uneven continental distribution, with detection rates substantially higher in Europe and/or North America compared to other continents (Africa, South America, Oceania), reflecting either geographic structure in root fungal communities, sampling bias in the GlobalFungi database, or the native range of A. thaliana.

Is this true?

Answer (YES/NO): YES